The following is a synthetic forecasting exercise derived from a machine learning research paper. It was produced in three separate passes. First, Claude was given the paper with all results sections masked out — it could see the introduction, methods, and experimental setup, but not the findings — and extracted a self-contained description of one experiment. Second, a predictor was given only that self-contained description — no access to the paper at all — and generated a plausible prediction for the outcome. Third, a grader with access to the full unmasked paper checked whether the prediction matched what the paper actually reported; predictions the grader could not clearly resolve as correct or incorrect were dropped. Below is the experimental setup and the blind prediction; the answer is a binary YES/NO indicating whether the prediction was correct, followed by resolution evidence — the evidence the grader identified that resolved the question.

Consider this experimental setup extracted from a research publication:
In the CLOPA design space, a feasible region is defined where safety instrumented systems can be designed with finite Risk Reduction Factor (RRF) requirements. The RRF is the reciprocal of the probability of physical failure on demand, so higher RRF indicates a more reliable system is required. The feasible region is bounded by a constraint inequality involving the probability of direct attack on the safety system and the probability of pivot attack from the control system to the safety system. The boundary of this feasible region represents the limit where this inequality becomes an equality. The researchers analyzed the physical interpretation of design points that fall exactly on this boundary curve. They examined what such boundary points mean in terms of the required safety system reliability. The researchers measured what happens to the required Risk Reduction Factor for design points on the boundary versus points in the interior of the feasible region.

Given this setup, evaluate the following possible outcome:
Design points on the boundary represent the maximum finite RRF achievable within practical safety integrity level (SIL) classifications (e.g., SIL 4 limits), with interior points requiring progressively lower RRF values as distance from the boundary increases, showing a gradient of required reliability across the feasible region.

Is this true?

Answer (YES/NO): NO